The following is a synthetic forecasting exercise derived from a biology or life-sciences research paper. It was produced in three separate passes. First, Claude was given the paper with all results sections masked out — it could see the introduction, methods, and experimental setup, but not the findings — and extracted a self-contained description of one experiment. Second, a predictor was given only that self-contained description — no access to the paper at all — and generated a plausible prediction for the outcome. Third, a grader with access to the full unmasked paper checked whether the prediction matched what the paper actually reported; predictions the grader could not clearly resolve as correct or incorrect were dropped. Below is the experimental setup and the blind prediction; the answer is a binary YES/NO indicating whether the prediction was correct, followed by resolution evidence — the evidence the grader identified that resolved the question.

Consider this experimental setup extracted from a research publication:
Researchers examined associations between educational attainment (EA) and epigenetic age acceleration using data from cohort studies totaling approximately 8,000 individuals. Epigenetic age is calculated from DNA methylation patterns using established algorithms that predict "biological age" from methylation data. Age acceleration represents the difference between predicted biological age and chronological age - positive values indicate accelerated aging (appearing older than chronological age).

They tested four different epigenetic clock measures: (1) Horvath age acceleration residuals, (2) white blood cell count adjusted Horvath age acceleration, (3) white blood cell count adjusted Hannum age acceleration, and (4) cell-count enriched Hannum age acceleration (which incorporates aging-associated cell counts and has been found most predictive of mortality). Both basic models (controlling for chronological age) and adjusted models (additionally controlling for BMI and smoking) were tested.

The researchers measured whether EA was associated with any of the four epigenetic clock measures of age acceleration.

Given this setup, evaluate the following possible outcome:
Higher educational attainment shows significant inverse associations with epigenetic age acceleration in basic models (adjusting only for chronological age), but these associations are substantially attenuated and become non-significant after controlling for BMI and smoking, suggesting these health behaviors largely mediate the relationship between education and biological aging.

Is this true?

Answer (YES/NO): NO